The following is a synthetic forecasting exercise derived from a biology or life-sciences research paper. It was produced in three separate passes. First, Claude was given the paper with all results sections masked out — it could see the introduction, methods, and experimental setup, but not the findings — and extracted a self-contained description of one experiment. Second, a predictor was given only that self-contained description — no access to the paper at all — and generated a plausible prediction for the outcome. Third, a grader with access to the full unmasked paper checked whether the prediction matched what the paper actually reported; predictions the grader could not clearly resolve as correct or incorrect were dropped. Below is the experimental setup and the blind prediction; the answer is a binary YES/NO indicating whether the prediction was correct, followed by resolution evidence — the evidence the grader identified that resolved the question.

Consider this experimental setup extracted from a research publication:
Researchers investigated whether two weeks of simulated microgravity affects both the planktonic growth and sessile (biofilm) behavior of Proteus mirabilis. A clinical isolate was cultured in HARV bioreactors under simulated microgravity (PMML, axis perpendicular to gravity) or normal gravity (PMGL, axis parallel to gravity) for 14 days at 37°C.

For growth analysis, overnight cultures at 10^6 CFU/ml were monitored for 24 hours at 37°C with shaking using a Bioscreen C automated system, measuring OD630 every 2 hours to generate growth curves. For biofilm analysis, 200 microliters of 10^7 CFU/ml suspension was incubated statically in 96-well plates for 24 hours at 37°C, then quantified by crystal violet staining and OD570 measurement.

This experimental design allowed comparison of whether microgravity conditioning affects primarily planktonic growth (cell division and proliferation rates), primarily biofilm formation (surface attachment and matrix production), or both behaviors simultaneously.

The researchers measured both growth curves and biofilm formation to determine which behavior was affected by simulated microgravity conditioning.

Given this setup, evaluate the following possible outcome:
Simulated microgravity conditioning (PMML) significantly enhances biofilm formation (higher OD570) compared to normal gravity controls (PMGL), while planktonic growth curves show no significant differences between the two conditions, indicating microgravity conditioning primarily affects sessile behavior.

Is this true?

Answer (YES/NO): NO